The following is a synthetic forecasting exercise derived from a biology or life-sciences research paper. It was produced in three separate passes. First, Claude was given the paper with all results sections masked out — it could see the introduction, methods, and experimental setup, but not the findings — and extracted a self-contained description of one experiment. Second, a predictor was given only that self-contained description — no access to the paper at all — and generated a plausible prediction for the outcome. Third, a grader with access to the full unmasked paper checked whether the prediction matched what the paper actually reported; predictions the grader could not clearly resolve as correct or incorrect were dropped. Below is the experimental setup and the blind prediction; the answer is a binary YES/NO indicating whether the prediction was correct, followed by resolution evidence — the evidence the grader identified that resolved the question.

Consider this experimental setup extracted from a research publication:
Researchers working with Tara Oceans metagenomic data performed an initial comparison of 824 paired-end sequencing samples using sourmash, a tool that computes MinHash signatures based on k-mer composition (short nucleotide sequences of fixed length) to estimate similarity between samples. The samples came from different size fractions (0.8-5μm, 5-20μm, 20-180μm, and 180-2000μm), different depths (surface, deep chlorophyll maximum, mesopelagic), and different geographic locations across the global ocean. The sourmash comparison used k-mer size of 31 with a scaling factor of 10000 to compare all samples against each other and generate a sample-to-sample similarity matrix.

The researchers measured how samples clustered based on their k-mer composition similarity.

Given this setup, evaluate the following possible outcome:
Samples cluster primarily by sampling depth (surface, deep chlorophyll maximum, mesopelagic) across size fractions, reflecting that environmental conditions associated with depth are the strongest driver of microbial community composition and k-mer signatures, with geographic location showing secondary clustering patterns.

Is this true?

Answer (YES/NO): NO